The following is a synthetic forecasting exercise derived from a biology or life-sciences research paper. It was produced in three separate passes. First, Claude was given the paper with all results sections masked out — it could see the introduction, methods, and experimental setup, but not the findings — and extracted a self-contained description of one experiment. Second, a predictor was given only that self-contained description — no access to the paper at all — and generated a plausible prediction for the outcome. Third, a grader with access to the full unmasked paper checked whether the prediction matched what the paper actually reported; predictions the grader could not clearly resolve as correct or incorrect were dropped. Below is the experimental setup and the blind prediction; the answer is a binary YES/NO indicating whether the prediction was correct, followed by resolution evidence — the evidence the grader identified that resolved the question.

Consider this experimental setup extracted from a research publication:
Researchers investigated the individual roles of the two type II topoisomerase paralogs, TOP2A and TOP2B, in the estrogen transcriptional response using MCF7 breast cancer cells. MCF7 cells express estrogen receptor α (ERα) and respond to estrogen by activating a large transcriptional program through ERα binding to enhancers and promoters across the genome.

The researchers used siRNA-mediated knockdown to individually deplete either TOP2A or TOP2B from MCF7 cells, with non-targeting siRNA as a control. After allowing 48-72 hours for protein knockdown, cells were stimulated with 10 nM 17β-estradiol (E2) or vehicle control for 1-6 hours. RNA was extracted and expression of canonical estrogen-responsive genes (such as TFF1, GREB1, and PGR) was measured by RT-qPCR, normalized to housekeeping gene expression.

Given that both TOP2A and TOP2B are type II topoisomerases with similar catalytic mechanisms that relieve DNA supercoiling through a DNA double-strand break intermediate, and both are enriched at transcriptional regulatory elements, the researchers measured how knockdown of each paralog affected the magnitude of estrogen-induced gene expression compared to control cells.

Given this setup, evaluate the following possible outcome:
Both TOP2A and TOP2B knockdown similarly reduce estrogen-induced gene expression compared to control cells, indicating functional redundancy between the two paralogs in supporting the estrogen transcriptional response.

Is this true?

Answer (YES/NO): NO